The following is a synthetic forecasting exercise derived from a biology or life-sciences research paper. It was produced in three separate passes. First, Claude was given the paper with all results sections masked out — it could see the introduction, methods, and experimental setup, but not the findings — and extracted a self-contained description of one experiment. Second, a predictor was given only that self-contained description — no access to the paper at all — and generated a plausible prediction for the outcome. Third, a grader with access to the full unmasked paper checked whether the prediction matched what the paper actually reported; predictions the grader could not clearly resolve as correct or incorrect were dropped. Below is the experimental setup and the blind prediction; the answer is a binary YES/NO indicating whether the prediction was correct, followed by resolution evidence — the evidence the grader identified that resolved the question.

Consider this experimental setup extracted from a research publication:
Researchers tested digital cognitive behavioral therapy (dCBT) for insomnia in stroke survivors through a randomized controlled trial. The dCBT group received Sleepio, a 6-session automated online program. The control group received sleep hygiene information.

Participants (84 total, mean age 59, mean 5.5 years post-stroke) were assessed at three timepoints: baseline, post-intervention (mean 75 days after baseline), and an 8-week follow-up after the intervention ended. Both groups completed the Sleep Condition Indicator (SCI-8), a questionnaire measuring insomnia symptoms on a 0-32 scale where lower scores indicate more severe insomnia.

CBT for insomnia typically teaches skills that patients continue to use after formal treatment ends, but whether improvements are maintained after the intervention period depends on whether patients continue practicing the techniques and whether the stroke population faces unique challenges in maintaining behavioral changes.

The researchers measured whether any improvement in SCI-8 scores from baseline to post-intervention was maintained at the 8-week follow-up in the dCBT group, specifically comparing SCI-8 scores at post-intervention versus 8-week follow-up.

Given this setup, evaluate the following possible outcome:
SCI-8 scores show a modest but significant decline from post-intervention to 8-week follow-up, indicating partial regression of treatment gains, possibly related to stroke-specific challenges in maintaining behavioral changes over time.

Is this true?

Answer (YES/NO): NO